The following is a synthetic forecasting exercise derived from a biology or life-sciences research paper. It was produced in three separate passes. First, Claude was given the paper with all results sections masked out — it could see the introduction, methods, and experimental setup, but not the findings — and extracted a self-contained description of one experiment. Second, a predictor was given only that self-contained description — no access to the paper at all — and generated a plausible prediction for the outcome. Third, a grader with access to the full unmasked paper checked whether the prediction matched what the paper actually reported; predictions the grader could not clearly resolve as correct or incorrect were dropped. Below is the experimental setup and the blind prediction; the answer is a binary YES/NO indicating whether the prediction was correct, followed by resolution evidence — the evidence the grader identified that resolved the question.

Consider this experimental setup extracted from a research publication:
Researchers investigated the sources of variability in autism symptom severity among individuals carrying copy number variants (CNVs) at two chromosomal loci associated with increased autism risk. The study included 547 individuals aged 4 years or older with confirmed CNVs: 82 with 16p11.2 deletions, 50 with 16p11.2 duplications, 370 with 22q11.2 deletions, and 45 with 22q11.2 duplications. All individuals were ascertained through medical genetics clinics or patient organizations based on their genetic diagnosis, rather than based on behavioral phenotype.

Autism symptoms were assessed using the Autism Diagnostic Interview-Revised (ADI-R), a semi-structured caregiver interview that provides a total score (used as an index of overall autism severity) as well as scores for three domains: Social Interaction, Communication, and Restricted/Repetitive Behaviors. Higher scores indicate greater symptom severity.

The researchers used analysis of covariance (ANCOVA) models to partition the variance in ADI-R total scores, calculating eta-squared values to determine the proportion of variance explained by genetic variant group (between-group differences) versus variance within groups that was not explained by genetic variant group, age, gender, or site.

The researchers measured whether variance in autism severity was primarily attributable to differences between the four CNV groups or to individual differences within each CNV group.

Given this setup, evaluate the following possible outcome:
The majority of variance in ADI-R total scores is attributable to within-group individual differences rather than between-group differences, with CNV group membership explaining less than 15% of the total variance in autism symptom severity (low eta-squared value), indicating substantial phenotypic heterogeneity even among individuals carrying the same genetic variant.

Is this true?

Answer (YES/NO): YES